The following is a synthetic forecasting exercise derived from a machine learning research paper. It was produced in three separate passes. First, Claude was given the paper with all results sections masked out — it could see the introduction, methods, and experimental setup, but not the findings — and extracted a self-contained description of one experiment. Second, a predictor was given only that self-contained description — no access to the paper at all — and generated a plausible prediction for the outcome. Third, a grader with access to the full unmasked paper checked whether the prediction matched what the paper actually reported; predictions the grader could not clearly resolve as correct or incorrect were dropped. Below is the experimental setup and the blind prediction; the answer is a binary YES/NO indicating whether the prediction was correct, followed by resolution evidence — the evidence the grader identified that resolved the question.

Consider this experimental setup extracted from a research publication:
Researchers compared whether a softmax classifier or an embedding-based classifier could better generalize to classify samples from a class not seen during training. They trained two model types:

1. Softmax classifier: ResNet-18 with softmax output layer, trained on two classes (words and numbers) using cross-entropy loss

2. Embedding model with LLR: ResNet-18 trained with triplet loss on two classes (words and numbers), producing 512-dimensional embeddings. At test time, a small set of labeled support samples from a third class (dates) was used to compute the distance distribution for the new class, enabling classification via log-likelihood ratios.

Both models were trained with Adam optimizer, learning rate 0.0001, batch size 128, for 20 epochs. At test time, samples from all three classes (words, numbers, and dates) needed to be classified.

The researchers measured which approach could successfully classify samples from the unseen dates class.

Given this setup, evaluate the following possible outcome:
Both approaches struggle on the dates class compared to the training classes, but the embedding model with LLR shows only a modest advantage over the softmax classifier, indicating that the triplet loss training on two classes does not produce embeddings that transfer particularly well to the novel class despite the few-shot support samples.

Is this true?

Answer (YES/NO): NO